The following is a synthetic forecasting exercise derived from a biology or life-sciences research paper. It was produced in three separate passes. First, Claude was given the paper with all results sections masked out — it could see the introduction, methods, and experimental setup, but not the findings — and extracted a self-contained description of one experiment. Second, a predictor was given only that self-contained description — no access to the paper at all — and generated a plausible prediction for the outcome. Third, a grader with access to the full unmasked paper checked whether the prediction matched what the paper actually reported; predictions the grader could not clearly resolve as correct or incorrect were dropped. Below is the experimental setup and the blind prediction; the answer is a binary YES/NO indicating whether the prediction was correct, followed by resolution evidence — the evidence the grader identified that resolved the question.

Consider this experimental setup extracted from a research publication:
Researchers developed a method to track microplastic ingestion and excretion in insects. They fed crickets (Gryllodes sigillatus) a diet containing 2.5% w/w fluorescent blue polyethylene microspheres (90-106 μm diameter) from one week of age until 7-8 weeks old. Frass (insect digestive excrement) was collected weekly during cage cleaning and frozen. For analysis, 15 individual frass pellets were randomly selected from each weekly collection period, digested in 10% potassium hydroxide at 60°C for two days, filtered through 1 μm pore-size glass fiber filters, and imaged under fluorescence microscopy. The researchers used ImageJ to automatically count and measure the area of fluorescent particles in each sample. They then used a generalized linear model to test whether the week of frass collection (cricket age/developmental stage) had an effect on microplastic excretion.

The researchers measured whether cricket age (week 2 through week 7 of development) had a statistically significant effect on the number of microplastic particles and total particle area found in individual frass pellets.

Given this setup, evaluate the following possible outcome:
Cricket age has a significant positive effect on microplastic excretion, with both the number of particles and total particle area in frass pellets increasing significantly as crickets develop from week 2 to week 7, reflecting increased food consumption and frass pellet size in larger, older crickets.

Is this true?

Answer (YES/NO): YES